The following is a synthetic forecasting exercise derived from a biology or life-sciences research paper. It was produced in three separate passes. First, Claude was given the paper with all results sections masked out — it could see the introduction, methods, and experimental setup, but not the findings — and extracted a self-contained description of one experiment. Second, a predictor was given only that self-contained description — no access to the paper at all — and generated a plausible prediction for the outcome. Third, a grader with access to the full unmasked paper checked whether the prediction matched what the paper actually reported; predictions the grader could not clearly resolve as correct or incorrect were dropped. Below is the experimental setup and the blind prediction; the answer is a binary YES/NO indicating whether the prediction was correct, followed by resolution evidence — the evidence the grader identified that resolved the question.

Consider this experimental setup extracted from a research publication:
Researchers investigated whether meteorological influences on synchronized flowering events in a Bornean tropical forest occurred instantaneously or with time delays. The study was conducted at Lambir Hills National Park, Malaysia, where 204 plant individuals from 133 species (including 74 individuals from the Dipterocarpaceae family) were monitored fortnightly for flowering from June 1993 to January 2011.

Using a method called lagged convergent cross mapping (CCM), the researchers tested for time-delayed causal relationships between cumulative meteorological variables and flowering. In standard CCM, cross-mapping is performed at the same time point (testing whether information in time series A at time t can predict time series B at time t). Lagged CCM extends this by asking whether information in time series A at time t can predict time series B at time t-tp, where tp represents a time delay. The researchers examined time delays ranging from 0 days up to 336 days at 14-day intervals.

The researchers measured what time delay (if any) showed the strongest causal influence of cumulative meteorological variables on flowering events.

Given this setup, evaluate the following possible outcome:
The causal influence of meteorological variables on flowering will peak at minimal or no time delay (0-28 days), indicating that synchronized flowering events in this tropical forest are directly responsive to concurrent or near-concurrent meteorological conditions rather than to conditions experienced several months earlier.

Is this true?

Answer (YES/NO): NO